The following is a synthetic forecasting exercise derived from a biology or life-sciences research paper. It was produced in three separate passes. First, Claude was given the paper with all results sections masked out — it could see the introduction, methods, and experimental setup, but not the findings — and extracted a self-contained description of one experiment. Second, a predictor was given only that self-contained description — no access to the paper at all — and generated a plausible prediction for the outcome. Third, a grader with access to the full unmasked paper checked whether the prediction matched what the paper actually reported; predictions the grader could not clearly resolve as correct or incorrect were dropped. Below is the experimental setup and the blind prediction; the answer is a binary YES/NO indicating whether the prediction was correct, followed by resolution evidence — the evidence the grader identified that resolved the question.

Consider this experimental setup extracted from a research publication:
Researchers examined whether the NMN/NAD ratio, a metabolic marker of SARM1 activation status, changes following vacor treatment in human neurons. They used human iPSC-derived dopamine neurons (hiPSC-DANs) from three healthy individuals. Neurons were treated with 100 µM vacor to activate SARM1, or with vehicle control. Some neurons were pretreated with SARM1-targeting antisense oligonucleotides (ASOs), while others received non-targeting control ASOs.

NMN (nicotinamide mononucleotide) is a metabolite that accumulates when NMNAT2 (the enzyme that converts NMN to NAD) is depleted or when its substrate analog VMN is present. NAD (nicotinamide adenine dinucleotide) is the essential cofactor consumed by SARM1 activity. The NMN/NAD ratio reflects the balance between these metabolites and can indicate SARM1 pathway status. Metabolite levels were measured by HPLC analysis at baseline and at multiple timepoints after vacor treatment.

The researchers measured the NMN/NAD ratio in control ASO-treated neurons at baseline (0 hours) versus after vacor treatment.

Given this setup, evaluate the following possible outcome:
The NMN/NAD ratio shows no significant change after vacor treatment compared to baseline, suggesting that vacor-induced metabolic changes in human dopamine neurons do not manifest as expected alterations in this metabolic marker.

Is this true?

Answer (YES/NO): NO